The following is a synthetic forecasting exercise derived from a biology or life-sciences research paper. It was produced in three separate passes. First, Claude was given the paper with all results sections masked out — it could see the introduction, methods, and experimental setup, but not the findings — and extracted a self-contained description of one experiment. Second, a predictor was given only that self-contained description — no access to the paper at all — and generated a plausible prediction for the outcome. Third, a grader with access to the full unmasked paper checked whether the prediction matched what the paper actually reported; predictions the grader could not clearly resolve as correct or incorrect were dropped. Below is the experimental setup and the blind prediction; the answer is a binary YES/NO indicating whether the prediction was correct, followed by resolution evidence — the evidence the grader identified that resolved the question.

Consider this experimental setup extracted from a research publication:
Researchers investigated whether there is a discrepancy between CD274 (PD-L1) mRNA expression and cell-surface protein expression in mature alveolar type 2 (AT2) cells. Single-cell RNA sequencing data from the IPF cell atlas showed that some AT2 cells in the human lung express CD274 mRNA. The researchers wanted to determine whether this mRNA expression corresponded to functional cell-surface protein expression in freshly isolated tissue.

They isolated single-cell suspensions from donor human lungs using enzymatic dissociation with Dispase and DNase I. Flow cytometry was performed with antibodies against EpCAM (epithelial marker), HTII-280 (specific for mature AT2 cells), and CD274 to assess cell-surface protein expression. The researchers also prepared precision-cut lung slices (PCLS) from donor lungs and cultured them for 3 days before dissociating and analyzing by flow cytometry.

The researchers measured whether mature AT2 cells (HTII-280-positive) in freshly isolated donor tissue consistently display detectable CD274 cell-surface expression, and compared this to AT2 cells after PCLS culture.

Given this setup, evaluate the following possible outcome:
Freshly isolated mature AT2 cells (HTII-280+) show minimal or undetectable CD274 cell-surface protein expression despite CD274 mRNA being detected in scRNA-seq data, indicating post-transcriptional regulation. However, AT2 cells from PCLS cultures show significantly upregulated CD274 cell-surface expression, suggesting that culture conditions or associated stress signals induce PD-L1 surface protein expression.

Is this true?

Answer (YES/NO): YES